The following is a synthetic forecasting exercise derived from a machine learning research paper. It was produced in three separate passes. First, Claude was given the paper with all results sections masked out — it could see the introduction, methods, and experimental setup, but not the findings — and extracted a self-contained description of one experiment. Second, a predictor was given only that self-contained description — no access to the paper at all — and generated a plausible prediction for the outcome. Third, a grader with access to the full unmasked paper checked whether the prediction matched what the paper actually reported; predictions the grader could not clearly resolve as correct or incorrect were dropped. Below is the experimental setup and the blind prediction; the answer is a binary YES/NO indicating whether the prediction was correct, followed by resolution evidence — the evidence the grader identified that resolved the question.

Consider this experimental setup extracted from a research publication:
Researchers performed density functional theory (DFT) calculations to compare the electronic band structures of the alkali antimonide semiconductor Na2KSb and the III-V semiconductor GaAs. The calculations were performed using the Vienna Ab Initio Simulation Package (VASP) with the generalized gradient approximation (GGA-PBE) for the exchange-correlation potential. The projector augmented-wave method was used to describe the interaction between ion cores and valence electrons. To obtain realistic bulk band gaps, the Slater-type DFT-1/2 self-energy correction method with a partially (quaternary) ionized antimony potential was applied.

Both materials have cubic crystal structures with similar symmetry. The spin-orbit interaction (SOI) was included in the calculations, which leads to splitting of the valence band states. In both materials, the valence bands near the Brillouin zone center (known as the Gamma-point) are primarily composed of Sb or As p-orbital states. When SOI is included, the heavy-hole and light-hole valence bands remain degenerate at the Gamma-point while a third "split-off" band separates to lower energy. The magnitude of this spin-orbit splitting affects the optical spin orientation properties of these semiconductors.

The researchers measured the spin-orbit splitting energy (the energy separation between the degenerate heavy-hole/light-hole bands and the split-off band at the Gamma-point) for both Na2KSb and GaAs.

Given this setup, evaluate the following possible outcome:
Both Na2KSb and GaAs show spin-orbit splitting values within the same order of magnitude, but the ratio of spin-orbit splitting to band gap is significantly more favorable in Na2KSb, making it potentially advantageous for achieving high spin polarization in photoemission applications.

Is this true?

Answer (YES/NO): YES